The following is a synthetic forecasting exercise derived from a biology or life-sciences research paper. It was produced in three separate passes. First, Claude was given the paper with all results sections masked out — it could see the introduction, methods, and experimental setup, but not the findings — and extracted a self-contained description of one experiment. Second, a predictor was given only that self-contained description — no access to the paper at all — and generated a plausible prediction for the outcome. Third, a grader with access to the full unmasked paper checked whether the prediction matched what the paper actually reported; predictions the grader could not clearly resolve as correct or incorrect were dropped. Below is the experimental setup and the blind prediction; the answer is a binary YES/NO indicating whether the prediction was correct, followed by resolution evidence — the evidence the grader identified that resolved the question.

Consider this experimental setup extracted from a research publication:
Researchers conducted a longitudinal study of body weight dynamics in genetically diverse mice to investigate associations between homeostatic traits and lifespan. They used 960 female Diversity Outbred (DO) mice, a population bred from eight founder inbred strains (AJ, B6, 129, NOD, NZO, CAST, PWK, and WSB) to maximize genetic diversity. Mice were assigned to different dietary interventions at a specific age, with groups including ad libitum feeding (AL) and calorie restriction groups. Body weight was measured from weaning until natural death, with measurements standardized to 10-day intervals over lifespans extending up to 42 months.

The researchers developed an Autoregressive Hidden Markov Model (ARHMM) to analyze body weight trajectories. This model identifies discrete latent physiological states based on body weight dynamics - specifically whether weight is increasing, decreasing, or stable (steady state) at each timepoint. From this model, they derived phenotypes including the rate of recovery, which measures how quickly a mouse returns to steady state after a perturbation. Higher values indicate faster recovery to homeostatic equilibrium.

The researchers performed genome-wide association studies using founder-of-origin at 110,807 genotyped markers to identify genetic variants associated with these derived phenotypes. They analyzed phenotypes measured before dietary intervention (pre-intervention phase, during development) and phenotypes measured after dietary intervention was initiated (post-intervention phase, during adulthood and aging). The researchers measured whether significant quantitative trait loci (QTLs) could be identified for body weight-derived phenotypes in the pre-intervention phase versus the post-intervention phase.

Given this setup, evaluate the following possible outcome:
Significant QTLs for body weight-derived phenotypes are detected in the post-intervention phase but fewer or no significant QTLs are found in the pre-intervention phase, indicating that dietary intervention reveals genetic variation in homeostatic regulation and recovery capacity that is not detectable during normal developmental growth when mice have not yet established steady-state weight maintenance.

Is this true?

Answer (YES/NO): YES